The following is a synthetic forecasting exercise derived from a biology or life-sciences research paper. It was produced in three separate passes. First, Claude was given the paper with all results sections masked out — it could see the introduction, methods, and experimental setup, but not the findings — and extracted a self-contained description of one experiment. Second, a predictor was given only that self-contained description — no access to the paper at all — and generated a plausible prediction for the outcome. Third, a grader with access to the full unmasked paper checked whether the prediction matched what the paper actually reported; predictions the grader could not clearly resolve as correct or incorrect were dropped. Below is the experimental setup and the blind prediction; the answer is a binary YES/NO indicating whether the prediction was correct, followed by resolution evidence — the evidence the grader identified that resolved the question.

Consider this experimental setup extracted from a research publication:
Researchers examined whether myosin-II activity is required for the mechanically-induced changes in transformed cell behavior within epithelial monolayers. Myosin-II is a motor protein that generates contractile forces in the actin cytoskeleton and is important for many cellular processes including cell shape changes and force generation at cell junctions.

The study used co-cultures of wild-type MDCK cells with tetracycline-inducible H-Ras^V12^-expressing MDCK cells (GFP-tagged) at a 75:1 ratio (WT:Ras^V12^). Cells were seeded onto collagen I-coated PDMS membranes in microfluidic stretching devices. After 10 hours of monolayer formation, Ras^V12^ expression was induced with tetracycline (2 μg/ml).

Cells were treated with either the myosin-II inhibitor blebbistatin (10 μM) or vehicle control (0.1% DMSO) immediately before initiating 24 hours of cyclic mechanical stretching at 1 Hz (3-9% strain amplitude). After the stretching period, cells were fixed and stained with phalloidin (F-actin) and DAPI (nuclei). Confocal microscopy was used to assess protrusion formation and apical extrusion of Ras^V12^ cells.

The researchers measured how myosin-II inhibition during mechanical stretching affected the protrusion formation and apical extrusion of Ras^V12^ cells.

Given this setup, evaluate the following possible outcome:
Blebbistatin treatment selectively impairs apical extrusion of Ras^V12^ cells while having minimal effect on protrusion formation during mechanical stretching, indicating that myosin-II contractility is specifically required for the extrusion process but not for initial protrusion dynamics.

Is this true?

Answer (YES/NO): NO